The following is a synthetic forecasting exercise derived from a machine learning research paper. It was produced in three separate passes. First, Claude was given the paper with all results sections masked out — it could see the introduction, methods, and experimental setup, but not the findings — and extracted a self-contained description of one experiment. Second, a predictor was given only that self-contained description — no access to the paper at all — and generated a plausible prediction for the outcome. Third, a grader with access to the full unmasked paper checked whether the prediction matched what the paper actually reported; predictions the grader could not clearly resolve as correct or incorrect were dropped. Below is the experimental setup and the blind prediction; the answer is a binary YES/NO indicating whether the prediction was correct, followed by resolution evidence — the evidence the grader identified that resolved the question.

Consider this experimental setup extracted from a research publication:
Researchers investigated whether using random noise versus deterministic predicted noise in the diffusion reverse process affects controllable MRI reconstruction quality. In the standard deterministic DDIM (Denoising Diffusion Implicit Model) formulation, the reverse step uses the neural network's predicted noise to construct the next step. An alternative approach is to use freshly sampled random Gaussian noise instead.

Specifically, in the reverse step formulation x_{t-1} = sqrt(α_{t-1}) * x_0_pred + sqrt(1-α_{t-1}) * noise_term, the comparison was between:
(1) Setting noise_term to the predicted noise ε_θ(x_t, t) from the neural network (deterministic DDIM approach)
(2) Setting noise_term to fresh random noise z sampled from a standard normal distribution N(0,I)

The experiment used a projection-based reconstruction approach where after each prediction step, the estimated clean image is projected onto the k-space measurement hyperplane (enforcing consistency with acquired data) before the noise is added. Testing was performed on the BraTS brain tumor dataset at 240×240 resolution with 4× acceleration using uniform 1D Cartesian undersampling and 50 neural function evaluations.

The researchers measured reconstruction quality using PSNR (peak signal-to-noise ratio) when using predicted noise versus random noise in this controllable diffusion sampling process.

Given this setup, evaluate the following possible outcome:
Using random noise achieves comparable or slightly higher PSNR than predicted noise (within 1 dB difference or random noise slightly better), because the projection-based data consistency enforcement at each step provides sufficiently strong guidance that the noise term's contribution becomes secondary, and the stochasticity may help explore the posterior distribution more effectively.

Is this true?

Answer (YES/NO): NO